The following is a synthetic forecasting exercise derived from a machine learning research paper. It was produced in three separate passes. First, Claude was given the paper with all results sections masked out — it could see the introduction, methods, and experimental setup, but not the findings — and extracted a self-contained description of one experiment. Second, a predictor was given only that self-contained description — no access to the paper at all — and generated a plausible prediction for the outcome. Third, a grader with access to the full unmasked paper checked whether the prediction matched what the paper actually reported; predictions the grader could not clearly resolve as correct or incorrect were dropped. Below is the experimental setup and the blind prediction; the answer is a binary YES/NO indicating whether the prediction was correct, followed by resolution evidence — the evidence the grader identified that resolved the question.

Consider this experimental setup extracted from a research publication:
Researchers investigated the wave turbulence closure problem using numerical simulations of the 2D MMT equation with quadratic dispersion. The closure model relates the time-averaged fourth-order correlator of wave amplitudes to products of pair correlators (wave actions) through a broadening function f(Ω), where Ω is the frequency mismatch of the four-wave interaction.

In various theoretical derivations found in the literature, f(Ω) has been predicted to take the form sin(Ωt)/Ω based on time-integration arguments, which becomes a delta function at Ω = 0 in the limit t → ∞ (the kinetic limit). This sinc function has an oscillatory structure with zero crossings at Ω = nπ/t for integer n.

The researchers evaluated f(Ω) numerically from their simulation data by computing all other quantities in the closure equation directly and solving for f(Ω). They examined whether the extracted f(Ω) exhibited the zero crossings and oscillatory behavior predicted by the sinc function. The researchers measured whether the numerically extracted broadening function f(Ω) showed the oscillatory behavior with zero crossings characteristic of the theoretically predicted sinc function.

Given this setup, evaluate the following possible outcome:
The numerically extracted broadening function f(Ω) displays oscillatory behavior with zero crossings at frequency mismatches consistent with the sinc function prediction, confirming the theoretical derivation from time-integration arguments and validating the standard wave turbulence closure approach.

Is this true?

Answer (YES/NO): NO